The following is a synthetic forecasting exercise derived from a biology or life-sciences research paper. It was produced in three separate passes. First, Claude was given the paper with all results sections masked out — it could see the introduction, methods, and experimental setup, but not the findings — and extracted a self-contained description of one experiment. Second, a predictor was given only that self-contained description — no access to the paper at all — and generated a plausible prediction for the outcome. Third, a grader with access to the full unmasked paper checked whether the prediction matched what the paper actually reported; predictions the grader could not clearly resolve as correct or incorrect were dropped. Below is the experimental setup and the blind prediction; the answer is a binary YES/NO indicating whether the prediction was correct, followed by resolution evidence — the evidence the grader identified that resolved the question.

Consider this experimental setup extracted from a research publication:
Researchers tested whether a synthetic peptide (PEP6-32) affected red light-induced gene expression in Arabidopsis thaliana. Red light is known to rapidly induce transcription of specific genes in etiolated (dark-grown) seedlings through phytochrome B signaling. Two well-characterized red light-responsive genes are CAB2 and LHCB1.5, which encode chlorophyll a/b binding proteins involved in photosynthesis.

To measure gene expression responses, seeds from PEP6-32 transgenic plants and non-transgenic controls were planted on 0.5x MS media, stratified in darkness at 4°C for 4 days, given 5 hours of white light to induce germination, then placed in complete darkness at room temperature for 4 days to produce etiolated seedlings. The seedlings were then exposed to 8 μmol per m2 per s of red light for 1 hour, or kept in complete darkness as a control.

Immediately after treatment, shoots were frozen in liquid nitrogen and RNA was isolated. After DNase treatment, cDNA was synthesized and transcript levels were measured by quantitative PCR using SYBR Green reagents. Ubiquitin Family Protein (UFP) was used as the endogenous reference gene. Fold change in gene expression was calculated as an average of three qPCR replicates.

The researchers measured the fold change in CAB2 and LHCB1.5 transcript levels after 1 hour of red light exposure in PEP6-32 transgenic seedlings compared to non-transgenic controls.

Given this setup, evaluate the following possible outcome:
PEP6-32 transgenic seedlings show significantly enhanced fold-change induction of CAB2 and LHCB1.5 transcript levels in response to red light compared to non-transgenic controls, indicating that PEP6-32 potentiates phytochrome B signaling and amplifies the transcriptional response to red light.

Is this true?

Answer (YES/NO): NO